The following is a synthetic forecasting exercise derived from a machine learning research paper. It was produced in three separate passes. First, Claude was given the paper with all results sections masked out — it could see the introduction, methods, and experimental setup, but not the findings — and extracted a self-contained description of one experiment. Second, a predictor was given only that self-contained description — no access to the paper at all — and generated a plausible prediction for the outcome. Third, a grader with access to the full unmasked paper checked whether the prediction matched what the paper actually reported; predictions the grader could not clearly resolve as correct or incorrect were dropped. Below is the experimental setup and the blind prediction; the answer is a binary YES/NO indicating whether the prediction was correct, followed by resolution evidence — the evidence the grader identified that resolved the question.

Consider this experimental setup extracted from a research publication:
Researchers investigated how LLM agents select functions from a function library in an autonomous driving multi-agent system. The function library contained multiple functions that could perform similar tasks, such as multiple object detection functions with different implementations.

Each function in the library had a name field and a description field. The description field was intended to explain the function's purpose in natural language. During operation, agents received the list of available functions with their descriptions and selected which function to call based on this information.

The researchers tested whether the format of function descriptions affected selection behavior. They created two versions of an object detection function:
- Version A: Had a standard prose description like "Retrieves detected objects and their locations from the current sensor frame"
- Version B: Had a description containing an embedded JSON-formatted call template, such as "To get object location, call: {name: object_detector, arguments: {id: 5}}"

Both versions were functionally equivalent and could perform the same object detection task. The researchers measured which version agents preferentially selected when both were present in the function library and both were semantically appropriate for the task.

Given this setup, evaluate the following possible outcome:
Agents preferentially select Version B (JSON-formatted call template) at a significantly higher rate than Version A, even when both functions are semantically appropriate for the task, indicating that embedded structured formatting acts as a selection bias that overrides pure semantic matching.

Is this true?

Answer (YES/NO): YES